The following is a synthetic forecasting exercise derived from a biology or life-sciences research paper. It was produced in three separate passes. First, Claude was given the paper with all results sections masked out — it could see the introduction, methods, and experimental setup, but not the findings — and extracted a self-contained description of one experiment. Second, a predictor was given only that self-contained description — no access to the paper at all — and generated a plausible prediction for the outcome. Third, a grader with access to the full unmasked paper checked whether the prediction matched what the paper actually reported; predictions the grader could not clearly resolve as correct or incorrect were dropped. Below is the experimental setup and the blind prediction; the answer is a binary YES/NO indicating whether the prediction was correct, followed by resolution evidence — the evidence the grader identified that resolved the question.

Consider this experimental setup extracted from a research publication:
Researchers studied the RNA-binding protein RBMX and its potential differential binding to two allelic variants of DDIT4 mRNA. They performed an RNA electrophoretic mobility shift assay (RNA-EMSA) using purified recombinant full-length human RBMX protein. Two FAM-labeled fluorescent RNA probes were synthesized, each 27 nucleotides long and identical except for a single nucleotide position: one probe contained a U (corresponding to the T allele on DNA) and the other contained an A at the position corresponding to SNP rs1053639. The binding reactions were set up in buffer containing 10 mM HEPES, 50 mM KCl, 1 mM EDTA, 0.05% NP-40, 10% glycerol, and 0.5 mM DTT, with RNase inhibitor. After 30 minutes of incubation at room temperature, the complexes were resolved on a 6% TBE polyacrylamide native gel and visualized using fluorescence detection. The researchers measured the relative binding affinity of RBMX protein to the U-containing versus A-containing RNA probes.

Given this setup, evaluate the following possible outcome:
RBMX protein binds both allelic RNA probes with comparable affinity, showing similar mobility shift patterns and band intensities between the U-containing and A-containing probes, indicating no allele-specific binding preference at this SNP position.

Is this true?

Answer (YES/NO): NO